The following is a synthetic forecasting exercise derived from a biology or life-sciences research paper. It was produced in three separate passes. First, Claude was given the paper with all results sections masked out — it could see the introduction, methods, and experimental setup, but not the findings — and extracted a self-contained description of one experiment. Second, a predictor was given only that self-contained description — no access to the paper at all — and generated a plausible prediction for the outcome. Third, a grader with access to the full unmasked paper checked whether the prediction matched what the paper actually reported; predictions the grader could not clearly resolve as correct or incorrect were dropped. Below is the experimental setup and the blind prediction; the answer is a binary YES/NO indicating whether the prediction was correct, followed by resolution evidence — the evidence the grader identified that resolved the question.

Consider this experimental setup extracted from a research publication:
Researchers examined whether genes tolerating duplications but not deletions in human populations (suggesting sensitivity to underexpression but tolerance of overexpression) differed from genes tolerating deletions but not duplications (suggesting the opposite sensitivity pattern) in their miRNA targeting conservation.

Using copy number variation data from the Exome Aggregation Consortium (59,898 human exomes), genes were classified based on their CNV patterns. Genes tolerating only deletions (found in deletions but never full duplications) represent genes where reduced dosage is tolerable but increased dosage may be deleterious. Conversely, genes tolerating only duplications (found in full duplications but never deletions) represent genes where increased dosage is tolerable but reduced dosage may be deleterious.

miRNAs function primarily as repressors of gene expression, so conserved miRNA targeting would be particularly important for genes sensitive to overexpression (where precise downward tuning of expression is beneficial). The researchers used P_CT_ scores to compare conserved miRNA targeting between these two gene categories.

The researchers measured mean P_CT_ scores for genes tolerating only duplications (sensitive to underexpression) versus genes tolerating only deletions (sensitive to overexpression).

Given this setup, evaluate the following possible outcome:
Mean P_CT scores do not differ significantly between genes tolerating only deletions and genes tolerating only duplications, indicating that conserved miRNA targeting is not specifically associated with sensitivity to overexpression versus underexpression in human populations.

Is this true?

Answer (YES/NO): NO